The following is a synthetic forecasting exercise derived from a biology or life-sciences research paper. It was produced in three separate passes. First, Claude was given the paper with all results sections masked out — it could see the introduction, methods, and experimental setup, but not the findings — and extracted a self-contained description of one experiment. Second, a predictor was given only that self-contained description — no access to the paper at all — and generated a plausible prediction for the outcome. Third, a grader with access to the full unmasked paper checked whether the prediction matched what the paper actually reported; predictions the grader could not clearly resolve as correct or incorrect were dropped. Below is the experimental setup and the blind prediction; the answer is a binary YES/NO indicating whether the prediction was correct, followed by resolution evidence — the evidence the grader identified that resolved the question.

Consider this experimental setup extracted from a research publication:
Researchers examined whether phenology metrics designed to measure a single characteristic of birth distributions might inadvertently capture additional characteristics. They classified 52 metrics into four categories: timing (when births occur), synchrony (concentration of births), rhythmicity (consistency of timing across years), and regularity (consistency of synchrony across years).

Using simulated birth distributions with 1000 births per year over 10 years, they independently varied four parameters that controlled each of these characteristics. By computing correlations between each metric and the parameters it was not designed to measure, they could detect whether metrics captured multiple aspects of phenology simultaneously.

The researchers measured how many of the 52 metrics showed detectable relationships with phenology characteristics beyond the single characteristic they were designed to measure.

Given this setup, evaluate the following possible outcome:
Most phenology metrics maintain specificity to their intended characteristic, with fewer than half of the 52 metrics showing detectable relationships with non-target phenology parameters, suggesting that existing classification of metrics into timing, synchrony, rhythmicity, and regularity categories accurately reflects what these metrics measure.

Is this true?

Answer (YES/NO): YES